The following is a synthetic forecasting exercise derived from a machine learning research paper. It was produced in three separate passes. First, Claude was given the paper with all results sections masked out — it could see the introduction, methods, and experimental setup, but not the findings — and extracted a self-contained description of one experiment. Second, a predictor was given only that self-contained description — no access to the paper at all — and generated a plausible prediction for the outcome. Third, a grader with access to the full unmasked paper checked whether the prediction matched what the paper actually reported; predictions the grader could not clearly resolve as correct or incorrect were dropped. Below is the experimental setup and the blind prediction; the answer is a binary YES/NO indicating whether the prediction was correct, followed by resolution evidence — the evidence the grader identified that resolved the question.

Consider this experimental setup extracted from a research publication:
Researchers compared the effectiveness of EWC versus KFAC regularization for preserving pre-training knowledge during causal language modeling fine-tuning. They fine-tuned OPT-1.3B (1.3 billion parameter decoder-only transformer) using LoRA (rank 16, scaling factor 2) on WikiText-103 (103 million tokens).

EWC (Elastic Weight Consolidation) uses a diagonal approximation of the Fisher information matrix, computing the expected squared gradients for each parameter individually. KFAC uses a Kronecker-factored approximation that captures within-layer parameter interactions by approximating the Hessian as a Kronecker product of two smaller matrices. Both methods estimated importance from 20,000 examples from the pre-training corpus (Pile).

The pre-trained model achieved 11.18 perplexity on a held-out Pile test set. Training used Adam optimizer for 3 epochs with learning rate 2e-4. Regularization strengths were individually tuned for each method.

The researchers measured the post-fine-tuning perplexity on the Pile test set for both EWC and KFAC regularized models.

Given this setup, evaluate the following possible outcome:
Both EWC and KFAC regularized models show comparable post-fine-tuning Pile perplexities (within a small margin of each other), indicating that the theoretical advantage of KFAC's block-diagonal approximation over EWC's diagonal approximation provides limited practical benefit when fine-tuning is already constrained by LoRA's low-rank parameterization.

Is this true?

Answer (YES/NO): NO